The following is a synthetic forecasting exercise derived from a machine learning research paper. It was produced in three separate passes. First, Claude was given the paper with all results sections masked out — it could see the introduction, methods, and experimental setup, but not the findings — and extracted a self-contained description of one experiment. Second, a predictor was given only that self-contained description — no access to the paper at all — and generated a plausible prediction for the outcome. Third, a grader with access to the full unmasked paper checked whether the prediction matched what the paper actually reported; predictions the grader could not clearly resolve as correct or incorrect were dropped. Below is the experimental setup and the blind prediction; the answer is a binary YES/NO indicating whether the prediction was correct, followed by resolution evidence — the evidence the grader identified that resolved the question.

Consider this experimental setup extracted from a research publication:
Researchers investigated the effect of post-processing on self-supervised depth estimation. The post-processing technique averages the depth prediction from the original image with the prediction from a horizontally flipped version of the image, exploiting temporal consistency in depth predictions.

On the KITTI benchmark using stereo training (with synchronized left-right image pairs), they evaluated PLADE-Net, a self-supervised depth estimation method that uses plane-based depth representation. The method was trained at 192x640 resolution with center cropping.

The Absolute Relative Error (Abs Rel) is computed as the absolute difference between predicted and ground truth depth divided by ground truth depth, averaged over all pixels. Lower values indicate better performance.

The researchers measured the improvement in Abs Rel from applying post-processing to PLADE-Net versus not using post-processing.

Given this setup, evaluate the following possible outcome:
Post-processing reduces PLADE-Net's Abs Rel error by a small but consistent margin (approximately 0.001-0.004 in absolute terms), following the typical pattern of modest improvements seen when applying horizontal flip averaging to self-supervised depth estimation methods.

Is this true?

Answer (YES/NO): YES